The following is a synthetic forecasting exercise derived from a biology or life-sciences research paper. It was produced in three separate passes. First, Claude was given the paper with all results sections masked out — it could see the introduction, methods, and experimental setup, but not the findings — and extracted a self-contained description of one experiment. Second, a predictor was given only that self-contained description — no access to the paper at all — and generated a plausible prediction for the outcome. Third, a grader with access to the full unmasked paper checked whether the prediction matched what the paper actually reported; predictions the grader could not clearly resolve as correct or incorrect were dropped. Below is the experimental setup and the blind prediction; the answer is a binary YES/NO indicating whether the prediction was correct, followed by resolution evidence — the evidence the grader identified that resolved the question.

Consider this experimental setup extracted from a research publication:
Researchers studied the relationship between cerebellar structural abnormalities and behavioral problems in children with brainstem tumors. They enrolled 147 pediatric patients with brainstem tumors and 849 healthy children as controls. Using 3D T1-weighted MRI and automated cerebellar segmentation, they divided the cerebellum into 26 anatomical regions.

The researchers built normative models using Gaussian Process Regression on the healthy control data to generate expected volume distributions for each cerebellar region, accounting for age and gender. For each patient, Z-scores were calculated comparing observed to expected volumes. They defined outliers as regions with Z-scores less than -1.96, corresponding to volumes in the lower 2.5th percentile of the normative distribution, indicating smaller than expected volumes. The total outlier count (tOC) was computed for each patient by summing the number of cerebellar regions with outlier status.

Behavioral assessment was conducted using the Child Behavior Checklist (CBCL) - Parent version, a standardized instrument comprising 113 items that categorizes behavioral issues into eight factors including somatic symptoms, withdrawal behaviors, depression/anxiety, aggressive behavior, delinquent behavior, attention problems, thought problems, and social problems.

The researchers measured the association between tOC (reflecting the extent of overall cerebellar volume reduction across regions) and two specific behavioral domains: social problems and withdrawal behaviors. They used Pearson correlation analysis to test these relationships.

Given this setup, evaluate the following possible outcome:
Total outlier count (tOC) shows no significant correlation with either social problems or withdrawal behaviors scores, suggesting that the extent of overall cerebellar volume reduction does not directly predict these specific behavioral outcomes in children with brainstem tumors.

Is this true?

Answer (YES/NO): NO